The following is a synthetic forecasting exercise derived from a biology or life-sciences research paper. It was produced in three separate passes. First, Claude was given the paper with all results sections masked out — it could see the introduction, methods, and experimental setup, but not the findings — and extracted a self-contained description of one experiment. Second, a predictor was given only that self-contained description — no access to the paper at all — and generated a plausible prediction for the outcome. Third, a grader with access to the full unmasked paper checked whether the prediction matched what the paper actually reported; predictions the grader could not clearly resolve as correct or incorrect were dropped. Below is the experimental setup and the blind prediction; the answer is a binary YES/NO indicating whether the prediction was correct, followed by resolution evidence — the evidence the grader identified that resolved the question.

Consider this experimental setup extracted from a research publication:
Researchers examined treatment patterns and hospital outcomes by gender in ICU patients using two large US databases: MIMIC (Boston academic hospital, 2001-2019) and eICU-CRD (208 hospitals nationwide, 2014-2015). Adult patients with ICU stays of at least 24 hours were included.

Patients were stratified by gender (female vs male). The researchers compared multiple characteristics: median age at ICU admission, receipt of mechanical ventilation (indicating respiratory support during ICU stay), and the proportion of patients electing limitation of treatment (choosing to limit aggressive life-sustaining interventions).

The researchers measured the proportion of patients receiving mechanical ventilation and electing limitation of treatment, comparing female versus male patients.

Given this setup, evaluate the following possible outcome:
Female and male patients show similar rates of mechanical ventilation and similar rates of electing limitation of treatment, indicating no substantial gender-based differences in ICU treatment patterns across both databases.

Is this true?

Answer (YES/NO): NO